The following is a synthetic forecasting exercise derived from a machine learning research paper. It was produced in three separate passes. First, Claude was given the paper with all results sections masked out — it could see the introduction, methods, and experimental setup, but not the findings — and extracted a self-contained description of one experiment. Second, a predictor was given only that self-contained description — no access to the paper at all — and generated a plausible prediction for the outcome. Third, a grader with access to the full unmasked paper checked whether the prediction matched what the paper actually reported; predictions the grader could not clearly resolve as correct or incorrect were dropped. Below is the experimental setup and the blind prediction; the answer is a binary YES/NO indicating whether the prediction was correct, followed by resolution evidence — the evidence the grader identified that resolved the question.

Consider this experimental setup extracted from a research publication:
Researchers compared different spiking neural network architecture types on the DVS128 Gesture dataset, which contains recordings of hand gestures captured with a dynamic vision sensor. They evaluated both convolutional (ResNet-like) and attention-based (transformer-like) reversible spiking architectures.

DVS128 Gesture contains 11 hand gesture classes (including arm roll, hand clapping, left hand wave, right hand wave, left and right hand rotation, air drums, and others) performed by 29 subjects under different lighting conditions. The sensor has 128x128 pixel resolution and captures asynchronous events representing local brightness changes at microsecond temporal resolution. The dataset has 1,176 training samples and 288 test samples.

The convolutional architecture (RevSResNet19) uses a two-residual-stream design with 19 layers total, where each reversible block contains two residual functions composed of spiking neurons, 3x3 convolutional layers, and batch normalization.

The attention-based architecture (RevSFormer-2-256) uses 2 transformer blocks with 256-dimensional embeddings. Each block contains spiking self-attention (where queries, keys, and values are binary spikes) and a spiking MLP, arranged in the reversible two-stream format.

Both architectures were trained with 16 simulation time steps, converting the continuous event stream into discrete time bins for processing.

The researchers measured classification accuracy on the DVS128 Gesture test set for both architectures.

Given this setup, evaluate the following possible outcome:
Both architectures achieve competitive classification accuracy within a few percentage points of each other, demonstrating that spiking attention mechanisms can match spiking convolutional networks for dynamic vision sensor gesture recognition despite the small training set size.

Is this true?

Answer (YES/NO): YES